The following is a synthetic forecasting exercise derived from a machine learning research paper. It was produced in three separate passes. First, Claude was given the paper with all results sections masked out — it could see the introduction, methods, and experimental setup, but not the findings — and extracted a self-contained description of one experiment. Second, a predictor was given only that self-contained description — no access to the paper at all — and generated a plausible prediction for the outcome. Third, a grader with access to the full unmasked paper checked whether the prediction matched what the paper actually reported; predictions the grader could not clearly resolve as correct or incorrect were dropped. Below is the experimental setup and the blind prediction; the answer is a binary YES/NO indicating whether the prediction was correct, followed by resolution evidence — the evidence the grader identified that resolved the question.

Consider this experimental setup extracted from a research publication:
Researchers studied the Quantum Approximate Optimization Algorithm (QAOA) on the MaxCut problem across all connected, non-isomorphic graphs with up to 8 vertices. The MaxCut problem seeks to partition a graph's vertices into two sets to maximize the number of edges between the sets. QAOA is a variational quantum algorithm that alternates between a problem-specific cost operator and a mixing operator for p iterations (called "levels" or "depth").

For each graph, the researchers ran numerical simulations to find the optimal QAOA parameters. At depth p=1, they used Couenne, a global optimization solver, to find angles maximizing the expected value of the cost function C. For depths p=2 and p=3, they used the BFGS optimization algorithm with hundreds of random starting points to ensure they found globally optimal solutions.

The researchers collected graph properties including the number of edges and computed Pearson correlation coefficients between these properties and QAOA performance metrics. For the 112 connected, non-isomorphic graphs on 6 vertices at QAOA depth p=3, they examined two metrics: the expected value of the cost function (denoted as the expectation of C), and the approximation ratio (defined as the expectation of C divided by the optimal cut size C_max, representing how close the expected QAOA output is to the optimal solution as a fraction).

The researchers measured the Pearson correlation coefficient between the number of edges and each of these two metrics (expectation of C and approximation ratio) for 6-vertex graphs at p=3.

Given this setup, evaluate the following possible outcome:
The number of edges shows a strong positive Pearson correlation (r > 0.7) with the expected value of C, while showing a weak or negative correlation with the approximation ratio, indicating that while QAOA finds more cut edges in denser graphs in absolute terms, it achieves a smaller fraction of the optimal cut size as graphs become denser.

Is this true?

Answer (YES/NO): NO